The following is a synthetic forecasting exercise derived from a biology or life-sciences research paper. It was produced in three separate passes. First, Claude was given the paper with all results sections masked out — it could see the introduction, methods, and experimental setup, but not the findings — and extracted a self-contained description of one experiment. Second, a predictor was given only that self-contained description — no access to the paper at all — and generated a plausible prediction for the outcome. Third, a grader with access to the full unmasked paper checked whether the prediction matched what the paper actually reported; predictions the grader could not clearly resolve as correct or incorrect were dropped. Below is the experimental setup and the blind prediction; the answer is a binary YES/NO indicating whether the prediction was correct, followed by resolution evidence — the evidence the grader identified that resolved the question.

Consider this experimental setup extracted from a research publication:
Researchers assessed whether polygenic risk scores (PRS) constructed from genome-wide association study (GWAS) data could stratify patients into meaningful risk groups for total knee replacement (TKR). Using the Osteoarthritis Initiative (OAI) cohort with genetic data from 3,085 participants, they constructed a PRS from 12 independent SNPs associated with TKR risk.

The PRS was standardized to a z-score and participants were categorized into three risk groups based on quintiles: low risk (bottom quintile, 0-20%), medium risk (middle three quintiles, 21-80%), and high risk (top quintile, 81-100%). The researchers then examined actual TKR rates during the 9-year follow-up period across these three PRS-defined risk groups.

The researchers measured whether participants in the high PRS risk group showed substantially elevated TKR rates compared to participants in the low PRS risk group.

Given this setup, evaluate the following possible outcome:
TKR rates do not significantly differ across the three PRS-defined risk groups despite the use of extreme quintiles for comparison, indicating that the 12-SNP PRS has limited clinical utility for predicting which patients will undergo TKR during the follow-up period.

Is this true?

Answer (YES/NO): NO